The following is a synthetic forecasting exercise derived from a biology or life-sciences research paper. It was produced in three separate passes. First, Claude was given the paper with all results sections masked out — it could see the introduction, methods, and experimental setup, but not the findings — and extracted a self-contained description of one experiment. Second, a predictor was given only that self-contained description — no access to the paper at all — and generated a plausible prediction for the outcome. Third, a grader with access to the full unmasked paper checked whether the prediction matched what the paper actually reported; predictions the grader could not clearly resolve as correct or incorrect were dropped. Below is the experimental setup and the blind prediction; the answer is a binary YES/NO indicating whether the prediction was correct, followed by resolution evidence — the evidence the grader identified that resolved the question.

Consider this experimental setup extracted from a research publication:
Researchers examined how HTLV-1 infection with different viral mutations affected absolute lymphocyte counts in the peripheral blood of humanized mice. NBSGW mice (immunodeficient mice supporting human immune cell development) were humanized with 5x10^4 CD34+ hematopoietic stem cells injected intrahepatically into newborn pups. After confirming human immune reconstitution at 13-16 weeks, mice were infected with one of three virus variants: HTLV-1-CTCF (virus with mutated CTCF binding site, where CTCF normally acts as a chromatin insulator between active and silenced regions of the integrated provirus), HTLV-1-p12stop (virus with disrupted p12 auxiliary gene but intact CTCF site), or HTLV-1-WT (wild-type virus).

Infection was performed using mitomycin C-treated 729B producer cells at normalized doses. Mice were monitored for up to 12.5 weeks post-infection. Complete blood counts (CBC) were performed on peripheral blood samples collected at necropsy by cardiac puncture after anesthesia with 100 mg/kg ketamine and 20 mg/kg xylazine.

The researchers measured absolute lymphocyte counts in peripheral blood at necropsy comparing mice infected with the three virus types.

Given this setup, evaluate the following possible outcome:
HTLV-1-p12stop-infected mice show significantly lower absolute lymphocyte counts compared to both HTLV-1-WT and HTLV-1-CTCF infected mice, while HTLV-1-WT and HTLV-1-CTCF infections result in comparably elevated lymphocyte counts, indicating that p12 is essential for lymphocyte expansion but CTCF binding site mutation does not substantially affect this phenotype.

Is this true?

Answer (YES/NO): NO